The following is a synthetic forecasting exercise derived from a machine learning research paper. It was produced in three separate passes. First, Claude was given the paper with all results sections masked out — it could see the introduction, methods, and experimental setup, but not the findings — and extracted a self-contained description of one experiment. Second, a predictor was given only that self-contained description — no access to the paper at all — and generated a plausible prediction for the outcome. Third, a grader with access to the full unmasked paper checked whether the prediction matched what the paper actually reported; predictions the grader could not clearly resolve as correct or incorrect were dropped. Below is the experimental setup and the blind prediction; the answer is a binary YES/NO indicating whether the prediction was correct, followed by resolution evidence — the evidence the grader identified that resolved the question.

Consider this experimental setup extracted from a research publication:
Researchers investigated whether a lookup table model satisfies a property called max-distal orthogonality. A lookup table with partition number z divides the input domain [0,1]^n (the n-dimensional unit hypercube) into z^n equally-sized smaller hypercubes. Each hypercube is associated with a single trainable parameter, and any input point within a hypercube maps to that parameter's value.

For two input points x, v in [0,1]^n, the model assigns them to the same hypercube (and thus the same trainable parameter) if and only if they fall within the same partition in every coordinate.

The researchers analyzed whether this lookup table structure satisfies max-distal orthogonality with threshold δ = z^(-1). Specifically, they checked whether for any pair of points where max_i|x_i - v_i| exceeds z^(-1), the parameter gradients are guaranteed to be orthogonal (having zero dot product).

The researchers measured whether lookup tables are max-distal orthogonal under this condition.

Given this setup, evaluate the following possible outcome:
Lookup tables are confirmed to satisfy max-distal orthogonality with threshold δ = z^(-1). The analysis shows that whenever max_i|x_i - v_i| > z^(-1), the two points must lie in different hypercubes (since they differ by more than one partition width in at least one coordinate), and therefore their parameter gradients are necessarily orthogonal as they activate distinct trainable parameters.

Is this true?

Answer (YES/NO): YES